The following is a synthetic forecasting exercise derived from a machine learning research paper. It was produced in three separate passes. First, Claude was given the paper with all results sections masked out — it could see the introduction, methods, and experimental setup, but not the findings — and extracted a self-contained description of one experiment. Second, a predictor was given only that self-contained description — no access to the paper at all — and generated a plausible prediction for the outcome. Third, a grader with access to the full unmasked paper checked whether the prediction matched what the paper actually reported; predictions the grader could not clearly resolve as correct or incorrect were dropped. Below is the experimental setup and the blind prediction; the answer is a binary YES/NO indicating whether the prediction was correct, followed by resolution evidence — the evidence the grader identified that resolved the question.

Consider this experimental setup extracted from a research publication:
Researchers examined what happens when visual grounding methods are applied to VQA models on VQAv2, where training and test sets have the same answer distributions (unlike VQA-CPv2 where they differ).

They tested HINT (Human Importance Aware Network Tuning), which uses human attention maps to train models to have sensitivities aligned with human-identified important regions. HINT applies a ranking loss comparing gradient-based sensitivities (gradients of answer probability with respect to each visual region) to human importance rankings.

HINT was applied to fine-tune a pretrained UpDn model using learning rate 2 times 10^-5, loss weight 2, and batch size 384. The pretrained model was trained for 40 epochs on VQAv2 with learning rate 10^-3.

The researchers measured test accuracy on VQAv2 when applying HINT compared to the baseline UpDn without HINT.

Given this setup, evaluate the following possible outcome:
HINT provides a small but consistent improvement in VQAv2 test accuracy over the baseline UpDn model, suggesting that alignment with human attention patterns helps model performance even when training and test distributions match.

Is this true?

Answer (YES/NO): NO